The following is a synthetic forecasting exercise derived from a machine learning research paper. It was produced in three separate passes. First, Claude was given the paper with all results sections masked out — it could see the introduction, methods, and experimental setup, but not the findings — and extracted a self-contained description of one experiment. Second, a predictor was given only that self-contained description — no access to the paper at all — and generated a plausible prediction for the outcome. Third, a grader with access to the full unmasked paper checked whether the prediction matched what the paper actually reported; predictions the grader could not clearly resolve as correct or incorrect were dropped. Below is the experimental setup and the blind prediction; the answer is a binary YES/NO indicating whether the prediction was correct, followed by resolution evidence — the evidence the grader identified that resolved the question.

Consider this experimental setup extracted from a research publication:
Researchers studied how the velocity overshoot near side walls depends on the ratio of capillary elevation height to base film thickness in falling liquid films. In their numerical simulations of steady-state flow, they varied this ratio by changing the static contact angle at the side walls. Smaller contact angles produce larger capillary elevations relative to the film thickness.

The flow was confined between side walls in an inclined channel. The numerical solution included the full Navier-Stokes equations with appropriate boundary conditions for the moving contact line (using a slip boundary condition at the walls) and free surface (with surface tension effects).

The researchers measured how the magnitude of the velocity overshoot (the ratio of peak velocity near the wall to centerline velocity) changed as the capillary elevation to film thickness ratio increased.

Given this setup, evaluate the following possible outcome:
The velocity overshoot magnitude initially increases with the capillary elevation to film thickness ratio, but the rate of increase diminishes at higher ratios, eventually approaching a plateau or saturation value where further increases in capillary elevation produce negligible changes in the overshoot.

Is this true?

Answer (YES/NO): NO